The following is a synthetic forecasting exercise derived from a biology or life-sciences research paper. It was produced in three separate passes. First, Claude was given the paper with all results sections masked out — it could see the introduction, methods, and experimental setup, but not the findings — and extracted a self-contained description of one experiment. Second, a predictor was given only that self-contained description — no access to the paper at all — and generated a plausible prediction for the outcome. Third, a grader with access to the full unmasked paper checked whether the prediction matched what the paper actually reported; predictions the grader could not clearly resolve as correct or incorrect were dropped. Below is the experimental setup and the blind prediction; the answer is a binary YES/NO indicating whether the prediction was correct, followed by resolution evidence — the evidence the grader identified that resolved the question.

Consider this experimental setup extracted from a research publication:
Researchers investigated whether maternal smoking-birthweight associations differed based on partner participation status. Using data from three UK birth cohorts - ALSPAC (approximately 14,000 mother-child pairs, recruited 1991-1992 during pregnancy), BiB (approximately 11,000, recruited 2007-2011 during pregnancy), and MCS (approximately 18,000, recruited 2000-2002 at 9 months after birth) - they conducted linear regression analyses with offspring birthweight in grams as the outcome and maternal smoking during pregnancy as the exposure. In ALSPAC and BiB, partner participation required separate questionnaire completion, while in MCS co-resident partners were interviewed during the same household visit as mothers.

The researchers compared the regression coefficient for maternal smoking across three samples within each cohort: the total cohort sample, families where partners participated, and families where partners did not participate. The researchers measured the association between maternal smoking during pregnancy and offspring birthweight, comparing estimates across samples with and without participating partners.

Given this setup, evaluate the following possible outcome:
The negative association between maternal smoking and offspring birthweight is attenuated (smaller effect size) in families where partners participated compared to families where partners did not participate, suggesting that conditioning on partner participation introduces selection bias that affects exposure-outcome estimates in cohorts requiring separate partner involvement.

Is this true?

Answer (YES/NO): NO